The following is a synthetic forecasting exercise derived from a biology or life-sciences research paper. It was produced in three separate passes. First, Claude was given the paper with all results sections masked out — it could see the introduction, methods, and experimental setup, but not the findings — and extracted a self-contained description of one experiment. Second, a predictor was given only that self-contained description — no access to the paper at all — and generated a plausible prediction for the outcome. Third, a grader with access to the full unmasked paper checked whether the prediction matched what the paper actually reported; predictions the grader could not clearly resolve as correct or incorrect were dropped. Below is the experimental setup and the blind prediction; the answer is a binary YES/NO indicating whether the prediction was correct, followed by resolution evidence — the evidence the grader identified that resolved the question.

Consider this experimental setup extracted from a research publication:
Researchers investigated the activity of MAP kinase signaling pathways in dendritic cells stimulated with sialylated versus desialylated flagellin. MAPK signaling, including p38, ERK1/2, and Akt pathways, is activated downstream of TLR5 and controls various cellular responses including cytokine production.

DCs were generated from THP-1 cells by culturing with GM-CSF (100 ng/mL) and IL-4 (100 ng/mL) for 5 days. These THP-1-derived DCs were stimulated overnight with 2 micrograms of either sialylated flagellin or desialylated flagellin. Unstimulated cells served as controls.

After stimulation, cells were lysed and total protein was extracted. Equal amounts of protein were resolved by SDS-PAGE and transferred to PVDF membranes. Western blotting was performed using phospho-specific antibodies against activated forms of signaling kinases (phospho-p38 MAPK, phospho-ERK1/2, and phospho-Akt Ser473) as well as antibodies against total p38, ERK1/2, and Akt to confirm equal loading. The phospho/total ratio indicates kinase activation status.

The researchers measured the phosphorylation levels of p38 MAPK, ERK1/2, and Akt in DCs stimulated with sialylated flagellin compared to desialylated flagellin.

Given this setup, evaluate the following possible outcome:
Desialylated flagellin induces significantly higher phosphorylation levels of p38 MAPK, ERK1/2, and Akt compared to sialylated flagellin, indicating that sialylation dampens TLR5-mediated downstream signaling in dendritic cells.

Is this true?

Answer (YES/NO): YES